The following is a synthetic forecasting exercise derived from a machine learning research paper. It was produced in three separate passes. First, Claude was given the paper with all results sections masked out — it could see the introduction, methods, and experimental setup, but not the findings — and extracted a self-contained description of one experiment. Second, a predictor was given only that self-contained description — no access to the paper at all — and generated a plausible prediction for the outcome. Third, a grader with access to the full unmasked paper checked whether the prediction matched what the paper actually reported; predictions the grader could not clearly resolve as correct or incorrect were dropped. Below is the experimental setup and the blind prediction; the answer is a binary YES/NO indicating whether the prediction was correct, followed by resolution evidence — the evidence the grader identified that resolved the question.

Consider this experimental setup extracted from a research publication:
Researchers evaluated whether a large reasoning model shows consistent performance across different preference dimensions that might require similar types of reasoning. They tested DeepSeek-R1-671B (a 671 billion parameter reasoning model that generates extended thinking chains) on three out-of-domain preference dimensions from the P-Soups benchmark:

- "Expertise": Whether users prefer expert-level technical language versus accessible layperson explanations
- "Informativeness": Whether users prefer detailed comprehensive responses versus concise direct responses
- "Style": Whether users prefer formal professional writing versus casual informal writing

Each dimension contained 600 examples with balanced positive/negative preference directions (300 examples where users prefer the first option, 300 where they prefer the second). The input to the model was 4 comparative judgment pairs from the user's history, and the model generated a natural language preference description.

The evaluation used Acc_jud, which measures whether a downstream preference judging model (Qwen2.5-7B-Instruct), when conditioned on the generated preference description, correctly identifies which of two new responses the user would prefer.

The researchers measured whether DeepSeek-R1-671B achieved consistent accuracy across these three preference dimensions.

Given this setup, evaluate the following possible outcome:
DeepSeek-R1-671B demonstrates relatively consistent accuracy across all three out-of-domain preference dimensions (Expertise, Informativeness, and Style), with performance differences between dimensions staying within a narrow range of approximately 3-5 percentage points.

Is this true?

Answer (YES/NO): NO